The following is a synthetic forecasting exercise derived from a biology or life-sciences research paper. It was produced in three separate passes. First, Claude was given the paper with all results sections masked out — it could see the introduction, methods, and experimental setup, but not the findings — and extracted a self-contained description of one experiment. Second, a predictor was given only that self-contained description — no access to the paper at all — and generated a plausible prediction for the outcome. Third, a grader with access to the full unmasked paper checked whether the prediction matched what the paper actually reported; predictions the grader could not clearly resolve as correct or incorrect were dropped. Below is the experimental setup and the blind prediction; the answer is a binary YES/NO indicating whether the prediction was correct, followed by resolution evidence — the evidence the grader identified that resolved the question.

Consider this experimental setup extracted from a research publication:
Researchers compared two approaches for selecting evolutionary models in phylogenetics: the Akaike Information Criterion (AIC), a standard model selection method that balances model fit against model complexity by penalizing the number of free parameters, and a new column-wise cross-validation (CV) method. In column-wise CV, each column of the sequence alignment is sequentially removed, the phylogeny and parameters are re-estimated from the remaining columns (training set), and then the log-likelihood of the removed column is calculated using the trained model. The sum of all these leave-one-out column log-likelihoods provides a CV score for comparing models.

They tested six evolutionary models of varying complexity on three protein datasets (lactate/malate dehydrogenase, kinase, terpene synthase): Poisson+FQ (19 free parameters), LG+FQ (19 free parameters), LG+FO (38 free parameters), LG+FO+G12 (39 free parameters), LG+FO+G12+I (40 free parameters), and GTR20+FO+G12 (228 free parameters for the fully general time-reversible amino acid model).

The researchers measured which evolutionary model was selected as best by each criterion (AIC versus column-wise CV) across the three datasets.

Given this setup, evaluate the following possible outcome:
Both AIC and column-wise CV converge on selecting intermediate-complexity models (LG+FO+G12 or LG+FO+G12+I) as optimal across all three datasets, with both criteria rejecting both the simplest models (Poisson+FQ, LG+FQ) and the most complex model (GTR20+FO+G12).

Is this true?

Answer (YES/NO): NO